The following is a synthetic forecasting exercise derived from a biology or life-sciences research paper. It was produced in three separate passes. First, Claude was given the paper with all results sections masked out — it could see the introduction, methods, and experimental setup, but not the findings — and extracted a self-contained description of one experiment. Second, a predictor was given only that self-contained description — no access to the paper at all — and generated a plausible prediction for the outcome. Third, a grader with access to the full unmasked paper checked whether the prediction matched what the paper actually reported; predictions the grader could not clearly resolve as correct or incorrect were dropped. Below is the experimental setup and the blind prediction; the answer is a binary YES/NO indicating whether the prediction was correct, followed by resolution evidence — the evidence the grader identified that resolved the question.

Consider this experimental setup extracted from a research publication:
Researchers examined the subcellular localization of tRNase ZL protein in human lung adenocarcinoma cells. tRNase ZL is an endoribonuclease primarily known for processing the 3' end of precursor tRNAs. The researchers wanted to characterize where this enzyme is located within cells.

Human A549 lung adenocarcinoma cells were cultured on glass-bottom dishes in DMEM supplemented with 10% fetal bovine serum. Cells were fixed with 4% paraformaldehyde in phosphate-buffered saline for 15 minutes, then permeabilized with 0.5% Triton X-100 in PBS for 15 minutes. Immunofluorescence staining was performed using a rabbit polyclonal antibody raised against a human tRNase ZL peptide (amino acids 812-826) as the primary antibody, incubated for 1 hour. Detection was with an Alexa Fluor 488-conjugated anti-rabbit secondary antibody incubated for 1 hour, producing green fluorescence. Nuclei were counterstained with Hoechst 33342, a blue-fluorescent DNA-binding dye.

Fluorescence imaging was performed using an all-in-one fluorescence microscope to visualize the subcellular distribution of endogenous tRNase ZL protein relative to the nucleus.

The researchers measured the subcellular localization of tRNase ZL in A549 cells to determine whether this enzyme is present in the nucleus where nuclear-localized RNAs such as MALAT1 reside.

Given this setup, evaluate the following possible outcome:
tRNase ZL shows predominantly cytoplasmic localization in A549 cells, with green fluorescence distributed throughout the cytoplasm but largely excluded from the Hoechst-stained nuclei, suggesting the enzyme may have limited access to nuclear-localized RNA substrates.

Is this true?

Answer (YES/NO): NO